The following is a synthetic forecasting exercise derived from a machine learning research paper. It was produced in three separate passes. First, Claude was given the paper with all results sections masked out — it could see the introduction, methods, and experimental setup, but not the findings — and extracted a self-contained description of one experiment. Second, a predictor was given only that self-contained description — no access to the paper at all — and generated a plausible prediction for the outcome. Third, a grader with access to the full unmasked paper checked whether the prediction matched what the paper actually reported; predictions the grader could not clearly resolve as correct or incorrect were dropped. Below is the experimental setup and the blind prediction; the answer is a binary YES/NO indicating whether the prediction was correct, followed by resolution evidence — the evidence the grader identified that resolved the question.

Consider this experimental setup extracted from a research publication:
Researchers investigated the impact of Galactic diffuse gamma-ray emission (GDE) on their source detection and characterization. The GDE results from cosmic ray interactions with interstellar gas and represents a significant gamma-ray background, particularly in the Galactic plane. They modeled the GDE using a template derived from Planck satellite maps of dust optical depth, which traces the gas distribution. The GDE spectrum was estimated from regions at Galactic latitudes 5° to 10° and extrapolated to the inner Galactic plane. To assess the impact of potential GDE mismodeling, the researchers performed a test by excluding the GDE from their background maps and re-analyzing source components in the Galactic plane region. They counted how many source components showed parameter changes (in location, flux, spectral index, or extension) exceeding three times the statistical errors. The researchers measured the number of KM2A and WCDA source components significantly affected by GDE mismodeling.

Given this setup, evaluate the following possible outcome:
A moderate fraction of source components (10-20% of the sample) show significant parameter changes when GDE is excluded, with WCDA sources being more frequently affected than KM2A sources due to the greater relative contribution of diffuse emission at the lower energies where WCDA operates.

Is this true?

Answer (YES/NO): NO